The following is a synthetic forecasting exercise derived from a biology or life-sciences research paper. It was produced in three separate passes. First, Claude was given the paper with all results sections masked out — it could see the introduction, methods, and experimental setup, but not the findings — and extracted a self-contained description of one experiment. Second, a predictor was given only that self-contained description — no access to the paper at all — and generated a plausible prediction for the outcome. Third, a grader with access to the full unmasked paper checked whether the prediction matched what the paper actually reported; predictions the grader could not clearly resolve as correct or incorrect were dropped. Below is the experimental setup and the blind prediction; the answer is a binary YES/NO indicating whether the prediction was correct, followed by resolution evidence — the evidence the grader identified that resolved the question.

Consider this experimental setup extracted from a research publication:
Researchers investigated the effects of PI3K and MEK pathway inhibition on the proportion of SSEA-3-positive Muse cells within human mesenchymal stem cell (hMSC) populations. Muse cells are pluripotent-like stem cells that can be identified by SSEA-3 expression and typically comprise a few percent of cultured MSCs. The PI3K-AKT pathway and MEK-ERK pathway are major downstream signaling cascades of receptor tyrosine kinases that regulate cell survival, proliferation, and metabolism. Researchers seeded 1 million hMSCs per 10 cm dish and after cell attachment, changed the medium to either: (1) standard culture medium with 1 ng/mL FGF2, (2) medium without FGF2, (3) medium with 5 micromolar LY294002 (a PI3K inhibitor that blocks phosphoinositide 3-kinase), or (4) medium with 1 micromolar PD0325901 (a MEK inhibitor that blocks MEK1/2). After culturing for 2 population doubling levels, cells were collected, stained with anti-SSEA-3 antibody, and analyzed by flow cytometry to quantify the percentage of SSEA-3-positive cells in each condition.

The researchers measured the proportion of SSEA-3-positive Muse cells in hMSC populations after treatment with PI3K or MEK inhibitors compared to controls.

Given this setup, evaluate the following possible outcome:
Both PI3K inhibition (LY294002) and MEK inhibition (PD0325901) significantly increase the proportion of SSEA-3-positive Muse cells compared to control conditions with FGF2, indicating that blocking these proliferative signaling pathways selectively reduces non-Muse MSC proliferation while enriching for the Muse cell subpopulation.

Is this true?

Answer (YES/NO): NO